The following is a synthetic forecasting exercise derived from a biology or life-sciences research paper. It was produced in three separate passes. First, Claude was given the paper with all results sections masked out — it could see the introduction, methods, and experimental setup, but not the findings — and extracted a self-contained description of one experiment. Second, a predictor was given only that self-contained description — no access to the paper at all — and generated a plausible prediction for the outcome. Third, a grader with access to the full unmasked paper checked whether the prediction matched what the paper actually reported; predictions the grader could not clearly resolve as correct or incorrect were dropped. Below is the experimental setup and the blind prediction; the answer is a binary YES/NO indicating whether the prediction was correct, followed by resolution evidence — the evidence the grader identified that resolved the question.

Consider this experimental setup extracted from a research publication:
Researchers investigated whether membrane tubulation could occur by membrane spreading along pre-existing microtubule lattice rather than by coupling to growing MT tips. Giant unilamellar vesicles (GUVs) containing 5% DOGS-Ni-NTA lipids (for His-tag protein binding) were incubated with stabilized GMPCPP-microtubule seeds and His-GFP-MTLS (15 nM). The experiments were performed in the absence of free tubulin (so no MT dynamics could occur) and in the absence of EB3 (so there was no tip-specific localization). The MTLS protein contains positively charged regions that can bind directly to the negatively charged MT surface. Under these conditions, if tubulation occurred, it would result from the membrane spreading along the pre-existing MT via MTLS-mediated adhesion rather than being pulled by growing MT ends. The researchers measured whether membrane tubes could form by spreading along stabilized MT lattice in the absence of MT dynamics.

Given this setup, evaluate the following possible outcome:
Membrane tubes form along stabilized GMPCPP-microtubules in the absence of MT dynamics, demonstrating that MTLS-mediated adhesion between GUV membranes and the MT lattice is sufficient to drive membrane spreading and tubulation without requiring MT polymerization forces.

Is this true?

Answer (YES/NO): YES